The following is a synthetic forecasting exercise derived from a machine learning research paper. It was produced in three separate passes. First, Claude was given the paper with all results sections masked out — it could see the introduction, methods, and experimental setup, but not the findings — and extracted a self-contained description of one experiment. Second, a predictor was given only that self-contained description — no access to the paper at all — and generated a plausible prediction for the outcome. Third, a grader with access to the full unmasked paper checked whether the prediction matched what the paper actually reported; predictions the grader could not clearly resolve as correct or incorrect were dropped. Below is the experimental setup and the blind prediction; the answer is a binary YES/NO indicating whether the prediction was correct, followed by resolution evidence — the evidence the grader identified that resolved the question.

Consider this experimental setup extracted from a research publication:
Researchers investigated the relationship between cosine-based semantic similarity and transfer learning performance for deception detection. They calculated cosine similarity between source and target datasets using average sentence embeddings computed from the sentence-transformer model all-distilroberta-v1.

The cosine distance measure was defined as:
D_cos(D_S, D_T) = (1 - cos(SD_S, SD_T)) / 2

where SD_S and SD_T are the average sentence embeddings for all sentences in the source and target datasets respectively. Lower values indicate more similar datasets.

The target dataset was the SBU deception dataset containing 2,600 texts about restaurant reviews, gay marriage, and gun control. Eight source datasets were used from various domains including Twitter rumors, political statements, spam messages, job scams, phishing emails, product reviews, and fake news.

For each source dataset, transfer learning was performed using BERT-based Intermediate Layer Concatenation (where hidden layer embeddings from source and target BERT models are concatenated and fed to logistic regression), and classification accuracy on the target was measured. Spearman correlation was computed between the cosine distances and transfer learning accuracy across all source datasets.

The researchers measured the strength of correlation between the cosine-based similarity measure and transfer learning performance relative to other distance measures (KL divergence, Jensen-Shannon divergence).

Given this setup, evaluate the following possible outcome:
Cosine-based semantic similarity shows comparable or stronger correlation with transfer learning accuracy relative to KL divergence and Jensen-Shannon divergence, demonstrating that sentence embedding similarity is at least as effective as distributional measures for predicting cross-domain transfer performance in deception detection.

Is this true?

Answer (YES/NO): NO